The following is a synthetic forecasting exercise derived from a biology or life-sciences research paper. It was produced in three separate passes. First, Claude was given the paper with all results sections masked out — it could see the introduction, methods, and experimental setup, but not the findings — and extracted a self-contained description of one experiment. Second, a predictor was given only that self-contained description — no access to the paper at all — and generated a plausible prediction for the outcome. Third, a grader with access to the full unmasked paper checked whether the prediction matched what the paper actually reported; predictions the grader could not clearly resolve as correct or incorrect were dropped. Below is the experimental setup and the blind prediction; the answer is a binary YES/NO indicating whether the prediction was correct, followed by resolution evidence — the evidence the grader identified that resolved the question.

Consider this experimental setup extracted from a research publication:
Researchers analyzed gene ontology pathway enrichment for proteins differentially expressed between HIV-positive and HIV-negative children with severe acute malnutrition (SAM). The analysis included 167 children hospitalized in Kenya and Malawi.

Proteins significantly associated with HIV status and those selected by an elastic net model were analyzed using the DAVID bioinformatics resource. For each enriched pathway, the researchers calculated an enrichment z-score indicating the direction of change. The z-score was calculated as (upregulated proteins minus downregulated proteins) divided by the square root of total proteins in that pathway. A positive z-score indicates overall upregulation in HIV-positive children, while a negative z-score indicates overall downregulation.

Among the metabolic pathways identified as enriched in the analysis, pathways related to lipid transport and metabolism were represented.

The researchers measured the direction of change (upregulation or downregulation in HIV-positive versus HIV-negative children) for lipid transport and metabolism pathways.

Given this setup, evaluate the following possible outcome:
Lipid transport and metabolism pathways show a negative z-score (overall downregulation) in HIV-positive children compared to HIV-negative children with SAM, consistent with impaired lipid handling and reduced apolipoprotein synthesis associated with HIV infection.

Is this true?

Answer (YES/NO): NO